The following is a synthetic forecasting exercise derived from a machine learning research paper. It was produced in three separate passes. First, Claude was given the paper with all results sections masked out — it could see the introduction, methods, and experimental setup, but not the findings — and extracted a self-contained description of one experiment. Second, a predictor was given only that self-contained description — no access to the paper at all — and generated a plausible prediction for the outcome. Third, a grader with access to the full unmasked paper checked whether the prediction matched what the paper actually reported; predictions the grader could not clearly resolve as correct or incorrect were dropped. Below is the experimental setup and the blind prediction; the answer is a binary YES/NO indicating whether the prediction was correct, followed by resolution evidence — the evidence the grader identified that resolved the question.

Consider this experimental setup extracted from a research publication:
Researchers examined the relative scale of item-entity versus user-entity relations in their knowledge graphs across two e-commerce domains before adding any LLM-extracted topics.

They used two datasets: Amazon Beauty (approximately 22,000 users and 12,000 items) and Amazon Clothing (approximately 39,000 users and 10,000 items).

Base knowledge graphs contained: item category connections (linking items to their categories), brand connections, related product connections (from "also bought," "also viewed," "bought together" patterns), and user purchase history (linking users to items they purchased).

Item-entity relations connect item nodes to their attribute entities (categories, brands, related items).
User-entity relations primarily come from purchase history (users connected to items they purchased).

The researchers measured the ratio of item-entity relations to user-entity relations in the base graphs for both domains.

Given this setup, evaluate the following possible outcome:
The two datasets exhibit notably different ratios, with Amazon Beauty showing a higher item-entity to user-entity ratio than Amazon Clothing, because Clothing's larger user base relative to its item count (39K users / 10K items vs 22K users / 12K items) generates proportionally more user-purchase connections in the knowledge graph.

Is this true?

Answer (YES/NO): NO